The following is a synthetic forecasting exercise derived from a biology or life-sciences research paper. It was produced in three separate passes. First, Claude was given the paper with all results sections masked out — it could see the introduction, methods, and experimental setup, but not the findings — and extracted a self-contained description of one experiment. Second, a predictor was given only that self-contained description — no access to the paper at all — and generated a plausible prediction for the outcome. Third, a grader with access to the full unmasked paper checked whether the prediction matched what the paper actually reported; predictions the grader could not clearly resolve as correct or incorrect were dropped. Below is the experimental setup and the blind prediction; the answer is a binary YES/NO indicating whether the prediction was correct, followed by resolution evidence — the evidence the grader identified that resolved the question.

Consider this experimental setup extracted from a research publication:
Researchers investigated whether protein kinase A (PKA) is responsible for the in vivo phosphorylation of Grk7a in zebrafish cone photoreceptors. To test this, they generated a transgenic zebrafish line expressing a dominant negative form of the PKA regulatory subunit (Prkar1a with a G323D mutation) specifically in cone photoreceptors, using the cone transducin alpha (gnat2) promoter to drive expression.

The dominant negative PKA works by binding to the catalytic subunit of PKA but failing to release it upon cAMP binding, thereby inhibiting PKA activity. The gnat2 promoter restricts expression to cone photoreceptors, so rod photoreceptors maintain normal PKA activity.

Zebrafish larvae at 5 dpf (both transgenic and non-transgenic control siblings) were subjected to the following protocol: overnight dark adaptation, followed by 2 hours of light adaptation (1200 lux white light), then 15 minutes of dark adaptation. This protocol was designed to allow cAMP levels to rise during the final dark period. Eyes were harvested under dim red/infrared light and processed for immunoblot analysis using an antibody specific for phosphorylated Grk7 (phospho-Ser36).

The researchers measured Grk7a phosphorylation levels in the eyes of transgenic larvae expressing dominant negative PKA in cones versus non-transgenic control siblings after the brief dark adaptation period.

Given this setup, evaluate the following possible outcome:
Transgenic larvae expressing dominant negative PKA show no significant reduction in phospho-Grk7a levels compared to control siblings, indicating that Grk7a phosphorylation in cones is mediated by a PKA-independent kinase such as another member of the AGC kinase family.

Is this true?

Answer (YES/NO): NO